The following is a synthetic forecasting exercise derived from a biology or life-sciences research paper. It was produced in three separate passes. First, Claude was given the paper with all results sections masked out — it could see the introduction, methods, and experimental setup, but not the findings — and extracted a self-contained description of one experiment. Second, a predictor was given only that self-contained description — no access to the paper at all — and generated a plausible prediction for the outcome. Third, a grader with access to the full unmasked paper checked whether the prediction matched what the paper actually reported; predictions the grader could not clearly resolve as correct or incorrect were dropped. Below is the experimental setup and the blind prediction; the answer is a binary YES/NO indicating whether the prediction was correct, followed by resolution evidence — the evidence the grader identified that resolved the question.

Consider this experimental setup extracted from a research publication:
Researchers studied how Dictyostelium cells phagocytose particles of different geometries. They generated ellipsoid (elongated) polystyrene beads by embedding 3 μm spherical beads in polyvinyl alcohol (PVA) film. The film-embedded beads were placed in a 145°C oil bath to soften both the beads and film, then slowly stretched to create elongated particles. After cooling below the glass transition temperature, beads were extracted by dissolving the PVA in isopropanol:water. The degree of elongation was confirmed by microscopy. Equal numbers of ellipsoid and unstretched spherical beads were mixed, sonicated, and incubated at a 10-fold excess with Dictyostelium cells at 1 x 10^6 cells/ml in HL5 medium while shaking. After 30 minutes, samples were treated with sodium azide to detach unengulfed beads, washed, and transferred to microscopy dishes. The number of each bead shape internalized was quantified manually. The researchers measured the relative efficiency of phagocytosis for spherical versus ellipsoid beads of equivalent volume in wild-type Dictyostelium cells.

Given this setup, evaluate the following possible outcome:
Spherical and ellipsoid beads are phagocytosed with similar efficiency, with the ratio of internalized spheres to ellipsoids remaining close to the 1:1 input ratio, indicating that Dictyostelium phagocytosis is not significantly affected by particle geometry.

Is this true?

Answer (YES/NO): NO